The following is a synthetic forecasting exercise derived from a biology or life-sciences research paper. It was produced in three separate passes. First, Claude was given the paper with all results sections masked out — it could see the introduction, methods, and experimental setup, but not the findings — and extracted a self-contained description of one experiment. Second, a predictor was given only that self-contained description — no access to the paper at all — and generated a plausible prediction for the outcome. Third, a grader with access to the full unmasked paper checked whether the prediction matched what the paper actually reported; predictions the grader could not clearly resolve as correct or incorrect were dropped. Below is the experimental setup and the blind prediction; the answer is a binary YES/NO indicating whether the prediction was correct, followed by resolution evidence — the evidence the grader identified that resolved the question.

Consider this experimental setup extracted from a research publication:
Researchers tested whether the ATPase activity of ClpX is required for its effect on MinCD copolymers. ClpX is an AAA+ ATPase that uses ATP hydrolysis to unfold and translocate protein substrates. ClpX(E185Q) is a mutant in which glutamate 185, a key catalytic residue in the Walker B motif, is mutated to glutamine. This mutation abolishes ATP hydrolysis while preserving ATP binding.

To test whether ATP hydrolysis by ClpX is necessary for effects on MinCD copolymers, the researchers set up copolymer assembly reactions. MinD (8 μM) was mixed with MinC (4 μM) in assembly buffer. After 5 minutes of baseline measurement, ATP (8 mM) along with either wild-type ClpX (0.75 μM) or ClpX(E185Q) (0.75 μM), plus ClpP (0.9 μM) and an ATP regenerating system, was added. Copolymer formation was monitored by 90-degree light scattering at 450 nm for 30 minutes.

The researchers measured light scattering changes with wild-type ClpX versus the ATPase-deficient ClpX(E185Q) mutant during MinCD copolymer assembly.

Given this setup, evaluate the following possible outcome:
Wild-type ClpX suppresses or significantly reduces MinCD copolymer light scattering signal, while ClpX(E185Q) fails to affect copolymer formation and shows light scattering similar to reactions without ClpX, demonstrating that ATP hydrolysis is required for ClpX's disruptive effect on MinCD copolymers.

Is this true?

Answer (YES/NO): NO